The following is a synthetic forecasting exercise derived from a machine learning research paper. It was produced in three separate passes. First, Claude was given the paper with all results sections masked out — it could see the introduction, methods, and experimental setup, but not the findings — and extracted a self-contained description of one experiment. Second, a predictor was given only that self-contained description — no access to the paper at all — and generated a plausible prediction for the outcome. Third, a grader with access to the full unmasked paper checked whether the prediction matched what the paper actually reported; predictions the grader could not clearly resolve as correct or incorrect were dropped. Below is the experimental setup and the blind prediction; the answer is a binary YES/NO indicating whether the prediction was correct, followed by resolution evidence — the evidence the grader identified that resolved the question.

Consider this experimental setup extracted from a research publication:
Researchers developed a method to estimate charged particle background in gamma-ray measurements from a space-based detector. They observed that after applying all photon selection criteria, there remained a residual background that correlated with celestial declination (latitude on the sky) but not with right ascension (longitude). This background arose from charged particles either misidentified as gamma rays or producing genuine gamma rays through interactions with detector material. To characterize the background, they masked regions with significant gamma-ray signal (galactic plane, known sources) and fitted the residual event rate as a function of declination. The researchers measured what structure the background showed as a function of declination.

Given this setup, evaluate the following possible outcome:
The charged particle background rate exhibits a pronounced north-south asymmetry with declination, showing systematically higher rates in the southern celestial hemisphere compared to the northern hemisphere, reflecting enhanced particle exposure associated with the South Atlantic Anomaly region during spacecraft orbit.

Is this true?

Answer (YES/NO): NO